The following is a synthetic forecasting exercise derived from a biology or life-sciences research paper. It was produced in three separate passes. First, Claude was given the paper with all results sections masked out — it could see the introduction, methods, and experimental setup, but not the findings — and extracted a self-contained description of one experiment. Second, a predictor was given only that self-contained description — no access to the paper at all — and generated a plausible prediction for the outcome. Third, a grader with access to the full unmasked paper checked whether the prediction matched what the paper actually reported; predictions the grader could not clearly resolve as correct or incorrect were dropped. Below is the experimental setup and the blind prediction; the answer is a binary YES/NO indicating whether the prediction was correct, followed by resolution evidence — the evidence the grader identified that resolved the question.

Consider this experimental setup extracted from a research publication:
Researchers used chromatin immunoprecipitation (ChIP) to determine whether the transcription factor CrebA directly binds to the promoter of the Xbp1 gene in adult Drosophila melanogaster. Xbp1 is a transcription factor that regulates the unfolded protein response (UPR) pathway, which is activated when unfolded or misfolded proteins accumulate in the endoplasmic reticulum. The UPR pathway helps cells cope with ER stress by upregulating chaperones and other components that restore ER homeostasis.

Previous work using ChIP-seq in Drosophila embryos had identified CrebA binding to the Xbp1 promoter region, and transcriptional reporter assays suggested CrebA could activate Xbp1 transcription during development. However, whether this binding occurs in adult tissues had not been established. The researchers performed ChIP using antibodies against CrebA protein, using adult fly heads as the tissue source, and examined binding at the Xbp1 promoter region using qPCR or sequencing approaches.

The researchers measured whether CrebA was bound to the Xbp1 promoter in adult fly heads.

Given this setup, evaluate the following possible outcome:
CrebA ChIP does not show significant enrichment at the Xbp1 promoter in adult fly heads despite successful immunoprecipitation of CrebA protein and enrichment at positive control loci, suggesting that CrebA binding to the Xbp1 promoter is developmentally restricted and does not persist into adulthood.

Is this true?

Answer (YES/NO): NO